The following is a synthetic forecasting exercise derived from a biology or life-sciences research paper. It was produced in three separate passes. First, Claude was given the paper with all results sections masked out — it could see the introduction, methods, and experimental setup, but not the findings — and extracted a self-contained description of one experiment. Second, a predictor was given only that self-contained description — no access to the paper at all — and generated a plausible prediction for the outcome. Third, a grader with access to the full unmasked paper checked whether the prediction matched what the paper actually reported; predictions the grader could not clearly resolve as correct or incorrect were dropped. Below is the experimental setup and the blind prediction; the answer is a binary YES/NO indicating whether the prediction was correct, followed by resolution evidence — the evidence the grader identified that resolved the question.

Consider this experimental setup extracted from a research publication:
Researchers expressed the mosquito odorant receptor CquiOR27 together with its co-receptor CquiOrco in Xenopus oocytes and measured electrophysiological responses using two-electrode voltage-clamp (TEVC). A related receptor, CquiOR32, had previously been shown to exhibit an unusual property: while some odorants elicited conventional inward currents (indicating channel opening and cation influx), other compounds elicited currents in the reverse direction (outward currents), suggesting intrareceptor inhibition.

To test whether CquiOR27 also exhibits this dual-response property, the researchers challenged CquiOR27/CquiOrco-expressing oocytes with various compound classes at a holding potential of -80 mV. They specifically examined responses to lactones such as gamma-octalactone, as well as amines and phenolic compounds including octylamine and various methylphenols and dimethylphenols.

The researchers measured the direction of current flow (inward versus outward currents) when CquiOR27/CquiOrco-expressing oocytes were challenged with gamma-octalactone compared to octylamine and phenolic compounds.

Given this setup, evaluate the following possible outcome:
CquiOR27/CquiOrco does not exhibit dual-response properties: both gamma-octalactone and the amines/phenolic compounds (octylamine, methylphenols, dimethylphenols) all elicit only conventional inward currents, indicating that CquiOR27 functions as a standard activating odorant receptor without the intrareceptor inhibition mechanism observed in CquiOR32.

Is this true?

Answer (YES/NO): NO